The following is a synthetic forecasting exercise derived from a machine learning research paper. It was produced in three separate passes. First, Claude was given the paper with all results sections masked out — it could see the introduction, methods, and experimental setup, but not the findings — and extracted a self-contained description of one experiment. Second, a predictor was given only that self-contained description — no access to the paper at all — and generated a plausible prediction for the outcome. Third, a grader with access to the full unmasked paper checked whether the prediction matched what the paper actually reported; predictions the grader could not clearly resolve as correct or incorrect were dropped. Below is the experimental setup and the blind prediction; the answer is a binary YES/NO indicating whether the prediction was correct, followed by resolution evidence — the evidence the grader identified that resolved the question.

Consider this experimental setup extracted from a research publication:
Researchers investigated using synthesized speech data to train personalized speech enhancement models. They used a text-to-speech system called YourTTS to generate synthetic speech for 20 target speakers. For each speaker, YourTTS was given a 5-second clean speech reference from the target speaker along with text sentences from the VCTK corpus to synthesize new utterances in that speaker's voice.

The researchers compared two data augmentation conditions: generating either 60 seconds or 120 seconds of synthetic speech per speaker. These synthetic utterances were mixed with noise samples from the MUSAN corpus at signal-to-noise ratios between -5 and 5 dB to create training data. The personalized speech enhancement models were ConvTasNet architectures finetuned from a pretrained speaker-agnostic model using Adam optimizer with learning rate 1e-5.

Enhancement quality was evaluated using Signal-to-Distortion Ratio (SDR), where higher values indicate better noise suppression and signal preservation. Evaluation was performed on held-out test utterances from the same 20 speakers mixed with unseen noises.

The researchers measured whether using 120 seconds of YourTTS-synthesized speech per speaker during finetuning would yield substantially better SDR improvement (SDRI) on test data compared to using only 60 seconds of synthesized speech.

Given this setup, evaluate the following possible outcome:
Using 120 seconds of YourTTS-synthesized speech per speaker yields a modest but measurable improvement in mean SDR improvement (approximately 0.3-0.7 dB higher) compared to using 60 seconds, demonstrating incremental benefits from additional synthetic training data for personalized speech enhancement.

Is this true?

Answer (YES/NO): NO